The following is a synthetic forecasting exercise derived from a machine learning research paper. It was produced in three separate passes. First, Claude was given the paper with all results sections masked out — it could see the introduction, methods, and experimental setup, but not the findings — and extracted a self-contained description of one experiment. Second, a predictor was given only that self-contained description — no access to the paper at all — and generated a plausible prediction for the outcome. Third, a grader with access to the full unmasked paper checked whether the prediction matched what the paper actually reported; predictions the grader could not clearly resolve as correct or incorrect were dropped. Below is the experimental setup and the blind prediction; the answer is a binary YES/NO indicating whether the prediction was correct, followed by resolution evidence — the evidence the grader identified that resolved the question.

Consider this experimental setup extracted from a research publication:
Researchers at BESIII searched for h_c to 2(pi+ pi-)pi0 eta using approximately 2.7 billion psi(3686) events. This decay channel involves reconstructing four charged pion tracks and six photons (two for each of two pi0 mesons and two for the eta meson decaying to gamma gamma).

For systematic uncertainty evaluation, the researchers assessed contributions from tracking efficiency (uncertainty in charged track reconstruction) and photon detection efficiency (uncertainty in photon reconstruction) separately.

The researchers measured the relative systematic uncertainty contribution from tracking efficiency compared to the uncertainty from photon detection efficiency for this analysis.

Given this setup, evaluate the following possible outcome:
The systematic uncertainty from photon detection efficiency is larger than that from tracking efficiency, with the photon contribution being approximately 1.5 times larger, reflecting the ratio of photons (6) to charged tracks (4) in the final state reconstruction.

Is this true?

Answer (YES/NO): NO